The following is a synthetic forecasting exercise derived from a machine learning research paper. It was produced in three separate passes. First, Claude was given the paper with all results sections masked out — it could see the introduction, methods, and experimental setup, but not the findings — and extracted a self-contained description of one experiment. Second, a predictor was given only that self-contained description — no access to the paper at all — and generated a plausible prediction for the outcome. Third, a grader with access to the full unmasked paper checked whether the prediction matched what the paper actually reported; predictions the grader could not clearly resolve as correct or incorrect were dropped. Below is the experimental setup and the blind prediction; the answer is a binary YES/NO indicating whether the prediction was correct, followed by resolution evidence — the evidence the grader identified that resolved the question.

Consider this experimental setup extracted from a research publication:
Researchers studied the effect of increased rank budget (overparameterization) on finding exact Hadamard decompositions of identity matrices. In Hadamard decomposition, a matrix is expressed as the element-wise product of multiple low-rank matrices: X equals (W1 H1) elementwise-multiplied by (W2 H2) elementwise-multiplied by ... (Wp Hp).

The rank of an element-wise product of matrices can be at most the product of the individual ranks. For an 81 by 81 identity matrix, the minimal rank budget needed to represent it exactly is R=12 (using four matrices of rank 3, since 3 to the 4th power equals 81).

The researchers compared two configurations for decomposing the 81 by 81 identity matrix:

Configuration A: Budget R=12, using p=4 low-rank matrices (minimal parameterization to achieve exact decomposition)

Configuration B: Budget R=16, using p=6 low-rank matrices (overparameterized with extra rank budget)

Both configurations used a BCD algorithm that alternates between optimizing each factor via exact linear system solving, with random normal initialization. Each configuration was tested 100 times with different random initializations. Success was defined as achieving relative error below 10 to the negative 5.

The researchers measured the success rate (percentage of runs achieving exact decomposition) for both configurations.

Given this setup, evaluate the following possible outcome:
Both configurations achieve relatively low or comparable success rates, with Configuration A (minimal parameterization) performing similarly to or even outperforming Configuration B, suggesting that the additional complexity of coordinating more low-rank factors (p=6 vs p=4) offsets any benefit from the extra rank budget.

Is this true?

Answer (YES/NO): NO